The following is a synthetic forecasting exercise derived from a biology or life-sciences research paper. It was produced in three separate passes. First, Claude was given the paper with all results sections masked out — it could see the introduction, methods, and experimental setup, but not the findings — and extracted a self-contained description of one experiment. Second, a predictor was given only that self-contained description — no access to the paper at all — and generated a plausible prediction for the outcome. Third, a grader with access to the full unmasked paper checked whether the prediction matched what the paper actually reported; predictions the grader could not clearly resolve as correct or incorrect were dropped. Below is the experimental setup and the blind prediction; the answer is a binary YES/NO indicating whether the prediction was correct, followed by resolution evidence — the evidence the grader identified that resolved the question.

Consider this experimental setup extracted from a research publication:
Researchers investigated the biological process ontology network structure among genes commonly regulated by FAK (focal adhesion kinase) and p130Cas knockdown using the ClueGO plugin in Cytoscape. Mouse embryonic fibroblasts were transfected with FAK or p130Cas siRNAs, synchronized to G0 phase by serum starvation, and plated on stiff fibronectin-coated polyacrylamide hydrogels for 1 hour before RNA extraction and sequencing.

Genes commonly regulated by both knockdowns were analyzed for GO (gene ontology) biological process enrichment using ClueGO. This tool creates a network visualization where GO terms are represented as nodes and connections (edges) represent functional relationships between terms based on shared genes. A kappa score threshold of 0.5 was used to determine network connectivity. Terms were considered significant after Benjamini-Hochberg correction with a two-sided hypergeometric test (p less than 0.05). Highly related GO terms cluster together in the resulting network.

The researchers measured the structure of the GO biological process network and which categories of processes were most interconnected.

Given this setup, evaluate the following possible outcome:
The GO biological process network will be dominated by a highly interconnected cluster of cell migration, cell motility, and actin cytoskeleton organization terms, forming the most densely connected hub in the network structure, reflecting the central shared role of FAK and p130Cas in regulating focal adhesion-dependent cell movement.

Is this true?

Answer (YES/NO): NO